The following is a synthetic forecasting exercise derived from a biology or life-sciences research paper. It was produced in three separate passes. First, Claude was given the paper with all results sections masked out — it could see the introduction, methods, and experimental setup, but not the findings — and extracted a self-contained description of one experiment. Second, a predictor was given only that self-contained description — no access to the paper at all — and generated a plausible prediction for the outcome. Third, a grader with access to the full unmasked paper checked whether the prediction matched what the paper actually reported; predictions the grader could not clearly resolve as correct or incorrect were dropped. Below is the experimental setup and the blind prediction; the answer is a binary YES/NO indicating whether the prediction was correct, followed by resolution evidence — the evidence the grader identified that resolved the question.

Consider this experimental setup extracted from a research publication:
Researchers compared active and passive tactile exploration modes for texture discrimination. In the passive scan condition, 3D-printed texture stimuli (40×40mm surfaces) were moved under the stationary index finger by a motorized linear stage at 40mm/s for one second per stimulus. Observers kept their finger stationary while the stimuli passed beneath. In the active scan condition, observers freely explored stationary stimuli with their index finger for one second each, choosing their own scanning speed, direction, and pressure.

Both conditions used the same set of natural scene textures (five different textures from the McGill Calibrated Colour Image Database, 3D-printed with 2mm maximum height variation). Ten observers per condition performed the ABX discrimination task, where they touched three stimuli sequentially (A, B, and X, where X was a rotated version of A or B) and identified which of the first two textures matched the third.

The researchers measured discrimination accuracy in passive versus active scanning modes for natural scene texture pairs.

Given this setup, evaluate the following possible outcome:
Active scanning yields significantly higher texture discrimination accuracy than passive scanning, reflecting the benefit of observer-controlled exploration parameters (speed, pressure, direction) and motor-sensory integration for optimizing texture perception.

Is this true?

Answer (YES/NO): NO